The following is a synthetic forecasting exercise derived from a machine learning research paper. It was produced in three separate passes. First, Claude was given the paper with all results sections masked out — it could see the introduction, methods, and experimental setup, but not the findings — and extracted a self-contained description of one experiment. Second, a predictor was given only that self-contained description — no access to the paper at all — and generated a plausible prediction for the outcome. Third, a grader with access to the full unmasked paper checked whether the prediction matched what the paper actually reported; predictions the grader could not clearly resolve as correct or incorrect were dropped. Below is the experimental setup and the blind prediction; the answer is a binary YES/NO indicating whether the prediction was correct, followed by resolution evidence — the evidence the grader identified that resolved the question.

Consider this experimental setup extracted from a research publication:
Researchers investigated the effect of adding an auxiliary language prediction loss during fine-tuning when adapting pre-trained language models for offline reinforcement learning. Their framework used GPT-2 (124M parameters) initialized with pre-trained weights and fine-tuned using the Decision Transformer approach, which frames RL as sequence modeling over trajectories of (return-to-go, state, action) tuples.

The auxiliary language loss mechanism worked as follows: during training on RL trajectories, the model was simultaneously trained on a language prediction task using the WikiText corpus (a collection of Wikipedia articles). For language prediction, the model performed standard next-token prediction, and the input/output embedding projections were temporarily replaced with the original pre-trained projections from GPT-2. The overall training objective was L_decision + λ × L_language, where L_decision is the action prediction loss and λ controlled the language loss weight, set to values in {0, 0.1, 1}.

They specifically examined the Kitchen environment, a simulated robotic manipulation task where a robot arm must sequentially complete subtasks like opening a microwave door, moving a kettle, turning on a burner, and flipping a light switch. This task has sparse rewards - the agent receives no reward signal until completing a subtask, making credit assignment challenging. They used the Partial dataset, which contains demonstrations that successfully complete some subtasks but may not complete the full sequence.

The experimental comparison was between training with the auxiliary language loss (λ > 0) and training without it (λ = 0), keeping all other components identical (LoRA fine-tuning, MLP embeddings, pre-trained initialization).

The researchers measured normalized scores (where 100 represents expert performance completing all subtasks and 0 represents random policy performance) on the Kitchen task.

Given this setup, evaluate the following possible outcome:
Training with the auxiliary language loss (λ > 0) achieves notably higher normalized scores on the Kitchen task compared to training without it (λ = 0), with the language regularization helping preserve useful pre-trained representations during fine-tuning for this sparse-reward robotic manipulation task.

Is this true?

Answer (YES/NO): YES